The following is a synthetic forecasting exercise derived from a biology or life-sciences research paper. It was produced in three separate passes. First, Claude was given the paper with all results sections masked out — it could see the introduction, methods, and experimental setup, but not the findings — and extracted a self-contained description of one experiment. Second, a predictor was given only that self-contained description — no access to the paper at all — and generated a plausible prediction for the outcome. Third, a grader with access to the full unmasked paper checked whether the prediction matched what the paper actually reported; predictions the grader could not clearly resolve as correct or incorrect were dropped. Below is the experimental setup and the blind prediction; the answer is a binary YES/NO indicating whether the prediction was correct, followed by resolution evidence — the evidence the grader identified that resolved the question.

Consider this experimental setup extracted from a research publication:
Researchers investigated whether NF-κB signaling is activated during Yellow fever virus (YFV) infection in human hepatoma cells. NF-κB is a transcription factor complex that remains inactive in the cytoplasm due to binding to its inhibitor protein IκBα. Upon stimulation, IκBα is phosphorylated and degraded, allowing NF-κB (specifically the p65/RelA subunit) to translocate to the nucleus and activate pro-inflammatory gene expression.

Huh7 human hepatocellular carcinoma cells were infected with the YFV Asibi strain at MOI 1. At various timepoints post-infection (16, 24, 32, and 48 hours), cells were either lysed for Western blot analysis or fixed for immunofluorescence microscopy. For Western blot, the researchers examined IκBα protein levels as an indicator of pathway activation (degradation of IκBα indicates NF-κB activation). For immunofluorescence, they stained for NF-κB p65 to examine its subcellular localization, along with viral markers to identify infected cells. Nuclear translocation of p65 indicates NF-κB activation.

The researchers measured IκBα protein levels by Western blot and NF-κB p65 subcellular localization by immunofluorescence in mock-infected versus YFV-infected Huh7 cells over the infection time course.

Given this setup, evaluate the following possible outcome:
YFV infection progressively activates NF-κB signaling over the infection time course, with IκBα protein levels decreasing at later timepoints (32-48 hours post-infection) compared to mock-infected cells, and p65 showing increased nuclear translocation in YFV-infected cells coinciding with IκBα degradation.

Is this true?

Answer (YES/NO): YES